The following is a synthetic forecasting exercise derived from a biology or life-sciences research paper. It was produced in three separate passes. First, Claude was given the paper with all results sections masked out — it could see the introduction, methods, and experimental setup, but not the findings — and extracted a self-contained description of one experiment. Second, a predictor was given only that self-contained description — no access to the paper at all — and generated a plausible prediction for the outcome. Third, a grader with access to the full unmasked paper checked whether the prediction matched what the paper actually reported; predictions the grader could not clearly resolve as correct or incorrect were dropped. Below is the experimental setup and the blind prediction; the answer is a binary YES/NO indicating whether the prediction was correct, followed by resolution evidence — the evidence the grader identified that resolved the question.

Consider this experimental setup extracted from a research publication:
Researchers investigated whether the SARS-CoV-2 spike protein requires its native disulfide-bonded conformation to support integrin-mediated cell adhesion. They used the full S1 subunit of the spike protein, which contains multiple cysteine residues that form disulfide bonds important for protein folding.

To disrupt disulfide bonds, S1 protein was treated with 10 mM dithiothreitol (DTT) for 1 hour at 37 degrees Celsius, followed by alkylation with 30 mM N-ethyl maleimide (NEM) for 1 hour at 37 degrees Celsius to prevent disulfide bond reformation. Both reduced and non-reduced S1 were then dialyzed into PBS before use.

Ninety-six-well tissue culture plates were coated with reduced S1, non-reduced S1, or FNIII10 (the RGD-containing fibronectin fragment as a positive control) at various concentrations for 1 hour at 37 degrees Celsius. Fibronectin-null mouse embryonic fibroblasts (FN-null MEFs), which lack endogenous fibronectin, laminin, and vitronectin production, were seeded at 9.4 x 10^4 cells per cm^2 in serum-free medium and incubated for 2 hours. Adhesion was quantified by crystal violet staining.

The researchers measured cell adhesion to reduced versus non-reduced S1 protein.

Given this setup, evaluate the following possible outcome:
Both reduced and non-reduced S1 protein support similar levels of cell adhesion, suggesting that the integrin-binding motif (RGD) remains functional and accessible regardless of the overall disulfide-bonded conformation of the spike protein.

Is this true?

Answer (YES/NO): NO